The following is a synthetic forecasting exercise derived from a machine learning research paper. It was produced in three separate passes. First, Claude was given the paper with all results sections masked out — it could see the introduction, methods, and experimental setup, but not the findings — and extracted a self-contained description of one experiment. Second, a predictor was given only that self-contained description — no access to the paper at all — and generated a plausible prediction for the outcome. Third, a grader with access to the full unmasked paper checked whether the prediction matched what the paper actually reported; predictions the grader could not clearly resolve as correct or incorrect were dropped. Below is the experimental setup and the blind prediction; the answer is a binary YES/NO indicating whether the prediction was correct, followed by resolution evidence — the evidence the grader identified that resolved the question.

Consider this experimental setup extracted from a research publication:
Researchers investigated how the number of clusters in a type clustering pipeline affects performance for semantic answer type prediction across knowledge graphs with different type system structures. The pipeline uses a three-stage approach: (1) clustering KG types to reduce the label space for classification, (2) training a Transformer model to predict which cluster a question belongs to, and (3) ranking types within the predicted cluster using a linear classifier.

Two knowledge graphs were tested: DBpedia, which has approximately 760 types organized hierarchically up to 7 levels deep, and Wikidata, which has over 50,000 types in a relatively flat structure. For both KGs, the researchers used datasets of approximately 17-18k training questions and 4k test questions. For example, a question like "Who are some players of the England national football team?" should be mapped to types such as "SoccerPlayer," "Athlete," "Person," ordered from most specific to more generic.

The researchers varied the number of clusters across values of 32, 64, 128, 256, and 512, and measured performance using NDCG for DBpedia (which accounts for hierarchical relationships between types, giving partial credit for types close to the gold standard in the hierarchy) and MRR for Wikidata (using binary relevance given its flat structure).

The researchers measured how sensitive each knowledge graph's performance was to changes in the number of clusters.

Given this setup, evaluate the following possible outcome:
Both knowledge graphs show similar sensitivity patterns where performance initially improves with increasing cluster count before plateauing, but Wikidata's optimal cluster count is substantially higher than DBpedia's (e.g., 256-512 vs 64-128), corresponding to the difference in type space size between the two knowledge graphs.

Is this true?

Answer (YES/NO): NO